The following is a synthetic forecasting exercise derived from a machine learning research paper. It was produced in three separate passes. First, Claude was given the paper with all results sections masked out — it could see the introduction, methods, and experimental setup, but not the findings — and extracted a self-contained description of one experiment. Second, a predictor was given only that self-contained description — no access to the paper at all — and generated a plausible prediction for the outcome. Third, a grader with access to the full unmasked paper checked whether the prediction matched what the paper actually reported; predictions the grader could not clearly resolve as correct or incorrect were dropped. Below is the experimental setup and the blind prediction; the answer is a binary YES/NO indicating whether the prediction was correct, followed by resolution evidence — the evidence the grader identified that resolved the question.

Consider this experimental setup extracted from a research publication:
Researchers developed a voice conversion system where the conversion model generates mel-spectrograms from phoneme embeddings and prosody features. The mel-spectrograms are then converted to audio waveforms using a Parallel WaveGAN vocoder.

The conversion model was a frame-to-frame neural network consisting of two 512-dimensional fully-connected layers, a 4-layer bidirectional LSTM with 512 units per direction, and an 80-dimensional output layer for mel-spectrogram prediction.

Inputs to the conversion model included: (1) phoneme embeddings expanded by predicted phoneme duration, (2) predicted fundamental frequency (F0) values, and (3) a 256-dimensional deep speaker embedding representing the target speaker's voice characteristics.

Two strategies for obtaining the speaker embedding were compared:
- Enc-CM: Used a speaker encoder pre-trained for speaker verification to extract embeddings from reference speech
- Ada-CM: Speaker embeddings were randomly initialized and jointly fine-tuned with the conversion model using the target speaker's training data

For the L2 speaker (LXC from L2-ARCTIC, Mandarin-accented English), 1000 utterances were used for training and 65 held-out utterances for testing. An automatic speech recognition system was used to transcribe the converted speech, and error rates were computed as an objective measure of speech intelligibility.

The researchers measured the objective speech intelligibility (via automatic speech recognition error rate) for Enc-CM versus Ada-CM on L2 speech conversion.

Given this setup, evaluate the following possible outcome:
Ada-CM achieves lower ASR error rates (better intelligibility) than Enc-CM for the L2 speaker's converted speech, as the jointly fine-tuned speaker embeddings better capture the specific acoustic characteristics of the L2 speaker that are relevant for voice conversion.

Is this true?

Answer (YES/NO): NO